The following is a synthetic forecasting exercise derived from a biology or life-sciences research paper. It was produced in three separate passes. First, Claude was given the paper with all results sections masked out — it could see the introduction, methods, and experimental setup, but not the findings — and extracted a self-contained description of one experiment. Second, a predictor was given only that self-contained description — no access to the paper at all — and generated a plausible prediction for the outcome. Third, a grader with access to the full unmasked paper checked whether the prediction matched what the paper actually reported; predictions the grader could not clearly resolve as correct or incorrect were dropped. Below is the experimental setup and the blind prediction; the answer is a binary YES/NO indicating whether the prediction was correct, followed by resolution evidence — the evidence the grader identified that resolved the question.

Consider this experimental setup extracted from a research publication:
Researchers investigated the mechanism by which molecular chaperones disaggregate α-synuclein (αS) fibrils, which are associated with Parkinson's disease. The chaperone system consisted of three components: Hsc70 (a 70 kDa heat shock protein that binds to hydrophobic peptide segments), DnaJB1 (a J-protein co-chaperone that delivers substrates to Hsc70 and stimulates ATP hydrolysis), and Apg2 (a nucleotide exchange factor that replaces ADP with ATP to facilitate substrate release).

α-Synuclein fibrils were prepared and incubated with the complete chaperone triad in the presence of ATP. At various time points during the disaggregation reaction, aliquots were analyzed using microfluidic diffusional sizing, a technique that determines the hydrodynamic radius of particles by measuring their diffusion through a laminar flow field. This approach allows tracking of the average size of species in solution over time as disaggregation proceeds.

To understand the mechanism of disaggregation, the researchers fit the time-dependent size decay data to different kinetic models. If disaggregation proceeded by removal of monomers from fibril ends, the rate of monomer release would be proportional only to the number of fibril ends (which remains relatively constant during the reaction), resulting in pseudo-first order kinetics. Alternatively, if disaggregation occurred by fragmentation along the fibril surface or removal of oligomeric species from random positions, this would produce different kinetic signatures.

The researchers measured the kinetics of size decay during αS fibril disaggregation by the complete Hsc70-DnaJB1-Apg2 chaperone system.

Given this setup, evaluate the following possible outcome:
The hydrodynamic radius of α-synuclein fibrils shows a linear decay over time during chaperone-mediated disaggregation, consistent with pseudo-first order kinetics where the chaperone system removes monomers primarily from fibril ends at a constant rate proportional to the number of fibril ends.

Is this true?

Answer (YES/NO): NO